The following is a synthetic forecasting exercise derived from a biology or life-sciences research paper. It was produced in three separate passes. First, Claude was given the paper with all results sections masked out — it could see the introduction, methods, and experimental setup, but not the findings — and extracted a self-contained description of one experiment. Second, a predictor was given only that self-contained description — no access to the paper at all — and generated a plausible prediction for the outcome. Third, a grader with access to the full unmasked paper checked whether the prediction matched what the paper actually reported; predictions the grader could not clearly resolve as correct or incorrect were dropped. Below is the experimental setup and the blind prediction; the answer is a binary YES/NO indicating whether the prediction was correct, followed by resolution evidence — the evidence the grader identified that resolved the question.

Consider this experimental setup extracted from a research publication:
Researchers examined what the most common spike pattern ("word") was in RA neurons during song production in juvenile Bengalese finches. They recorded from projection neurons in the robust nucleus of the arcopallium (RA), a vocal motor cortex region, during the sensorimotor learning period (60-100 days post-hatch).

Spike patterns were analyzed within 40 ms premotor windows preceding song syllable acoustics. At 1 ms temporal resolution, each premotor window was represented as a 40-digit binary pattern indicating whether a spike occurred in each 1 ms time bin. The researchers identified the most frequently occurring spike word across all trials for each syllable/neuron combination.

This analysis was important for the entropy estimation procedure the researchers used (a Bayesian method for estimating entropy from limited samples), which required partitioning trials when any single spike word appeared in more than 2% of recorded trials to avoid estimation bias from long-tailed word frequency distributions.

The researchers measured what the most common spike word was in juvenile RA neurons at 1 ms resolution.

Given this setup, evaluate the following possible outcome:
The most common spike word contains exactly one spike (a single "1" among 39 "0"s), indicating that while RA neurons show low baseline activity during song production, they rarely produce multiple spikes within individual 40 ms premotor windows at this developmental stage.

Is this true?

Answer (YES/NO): NO